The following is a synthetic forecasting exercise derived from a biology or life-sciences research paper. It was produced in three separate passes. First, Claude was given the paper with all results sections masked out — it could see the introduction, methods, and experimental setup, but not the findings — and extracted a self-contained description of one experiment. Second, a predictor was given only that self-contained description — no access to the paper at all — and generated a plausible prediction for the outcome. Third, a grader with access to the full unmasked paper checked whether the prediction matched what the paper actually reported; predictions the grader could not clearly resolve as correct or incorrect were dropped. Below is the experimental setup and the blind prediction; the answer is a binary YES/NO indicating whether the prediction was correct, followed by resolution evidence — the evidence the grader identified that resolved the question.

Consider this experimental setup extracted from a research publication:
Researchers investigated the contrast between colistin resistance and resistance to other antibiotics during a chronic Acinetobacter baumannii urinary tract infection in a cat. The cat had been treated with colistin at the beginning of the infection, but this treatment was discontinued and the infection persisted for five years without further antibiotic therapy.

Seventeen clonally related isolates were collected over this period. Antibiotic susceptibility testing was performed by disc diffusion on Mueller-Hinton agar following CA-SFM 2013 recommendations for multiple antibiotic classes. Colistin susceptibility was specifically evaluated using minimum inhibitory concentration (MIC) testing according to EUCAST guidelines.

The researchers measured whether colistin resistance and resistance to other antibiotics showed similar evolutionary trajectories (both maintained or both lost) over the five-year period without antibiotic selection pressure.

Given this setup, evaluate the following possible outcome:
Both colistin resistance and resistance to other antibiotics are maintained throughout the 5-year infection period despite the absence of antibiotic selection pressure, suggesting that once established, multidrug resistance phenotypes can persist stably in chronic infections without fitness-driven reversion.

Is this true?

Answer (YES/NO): NO